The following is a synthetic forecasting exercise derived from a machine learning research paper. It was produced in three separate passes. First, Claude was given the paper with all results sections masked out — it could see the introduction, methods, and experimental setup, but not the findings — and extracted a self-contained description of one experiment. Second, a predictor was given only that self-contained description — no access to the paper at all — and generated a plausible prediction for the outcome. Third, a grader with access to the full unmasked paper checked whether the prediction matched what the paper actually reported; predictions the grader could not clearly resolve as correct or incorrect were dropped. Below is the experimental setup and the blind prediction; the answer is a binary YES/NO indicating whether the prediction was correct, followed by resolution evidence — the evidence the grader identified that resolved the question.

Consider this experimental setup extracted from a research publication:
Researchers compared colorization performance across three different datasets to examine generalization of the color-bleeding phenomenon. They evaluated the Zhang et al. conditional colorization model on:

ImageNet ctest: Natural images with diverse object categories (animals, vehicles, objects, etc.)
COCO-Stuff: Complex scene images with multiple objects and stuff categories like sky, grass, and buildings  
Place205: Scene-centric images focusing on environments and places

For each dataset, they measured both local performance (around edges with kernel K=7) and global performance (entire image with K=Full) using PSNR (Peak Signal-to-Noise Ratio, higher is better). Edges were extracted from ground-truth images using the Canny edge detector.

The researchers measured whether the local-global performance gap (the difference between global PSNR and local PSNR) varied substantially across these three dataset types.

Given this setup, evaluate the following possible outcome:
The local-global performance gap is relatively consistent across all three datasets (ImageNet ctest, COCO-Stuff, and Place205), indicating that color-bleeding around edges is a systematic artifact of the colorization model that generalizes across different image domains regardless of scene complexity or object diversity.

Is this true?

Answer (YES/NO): YES